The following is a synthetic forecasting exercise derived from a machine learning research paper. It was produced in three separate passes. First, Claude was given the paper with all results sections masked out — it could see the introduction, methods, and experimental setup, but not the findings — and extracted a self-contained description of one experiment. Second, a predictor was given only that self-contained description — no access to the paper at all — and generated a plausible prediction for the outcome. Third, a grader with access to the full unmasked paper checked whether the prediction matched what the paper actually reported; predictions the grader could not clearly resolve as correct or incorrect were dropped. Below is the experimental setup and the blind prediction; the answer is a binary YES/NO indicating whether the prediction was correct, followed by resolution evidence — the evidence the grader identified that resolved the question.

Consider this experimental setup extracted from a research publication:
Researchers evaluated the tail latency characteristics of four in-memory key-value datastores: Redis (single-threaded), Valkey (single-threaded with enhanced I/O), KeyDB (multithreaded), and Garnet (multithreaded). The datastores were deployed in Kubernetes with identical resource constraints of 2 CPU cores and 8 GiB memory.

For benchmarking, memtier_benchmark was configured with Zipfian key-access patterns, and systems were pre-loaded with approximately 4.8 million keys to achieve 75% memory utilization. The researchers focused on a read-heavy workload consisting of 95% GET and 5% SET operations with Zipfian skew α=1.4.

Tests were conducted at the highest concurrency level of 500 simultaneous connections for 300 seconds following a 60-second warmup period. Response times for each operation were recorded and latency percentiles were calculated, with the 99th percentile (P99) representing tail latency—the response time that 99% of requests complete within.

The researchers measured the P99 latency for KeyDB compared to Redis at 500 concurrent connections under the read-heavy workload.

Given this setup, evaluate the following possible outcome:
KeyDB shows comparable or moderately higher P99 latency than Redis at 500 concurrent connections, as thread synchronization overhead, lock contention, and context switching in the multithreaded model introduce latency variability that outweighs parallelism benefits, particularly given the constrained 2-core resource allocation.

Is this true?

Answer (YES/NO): YES